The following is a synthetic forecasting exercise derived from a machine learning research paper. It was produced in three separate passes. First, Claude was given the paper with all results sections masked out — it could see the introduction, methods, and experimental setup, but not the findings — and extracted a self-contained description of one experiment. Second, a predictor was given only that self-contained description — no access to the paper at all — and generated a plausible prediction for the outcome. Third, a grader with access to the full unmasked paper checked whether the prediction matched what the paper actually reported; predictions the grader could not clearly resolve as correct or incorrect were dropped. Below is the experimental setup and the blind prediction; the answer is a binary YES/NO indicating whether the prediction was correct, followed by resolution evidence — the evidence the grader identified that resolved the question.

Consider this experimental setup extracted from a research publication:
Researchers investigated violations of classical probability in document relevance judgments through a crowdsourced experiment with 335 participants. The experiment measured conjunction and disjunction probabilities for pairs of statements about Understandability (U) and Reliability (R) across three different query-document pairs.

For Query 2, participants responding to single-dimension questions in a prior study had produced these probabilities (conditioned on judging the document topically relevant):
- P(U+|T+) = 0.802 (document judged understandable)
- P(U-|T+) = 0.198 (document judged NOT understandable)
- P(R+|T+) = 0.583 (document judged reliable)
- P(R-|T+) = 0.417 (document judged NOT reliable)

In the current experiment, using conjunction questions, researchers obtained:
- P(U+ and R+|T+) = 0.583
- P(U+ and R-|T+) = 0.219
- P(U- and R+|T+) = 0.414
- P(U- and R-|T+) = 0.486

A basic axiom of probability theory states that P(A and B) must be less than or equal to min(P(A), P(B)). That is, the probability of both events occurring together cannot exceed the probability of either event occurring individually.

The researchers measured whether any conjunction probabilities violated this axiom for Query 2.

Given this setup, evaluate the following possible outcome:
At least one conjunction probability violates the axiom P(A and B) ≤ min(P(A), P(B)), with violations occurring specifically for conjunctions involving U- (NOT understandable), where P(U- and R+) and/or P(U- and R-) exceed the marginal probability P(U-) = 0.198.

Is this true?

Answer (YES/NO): YES